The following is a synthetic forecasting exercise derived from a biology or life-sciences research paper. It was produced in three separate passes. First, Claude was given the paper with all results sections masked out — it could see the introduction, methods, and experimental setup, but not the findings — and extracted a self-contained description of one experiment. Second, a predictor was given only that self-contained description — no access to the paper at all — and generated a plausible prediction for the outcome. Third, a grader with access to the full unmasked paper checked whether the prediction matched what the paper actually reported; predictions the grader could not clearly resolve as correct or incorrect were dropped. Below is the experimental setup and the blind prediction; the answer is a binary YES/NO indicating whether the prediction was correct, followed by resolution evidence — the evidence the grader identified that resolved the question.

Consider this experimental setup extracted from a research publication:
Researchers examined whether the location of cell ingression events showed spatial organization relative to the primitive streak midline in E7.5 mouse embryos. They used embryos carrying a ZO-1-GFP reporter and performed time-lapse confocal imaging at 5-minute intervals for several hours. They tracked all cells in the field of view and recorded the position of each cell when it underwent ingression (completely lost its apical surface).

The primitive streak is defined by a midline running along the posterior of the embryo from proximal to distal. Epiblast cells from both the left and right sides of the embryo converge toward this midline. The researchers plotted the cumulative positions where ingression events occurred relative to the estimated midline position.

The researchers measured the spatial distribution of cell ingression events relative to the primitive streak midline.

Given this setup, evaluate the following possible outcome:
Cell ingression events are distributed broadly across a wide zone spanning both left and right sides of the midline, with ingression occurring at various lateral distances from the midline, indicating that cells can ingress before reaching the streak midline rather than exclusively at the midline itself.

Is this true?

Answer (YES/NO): NO